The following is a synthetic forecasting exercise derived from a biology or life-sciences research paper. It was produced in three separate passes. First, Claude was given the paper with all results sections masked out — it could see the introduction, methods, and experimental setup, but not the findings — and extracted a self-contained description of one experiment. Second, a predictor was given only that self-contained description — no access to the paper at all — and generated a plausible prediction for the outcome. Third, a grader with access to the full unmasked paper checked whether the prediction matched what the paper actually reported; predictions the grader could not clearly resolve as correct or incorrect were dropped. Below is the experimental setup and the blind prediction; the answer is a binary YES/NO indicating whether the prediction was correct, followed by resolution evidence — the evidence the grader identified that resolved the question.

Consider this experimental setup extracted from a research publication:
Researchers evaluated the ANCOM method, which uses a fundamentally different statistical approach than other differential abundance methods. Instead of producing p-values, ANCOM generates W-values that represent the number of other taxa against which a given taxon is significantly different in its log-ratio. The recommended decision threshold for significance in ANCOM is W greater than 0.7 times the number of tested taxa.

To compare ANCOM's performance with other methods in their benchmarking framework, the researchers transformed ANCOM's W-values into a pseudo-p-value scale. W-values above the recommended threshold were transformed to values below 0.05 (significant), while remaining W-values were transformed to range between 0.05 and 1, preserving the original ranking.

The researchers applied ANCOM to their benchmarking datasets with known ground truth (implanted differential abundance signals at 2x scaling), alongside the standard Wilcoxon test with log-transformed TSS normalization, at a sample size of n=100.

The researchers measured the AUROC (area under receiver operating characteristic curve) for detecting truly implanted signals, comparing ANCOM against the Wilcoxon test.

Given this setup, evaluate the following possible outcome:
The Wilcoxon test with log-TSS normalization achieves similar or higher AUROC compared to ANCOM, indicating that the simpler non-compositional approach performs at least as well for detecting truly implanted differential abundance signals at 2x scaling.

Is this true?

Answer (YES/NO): YES